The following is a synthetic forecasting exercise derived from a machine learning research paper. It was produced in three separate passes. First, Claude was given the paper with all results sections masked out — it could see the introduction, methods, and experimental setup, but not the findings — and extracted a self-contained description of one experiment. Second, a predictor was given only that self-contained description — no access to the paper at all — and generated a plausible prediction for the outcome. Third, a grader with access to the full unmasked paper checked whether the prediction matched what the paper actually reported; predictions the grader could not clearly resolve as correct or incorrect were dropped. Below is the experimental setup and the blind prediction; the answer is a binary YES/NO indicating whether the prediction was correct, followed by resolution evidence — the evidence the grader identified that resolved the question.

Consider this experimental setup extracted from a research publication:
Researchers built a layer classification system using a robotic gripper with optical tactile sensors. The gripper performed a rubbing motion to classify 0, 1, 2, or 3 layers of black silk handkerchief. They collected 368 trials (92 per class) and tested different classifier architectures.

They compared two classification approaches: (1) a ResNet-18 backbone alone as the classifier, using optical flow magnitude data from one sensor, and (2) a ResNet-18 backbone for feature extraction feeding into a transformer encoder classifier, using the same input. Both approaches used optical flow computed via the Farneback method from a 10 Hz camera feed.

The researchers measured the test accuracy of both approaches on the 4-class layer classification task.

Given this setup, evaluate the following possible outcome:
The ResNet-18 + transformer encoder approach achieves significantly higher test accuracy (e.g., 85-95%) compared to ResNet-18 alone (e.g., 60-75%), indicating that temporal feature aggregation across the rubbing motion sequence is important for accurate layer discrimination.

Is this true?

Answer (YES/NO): NO